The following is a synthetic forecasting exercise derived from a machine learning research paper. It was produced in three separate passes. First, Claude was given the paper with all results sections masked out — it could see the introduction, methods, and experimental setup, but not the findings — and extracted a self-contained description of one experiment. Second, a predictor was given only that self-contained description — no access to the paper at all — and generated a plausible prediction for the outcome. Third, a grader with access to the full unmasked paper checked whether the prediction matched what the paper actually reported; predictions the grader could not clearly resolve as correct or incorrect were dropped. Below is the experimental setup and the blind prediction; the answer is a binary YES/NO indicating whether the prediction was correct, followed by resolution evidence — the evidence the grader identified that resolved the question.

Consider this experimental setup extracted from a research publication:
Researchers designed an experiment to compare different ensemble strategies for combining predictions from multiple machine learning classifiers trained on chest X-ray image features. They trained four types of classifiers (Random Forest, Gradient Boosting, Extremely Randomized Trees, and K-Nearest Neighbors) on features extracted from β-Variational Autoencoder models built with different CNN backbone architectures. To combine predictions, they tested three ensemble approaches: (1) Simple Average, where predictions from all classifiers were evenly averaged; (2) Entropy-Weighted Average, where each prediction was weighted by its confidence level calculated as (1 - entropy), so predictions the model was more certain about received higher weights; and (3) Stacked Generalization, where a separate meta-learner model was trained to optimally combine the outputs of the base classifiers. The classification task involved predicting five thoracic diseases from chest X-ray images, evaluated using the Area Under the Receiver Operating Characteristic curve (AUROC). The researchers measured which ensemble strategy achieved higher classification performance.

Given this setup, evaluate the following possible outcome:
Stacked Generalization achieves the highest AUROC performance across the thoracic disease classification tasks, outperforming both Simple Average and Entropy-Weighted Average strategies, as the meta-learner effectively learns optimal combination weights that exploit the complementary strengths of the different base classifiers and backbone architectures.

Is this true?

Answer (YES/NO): NO